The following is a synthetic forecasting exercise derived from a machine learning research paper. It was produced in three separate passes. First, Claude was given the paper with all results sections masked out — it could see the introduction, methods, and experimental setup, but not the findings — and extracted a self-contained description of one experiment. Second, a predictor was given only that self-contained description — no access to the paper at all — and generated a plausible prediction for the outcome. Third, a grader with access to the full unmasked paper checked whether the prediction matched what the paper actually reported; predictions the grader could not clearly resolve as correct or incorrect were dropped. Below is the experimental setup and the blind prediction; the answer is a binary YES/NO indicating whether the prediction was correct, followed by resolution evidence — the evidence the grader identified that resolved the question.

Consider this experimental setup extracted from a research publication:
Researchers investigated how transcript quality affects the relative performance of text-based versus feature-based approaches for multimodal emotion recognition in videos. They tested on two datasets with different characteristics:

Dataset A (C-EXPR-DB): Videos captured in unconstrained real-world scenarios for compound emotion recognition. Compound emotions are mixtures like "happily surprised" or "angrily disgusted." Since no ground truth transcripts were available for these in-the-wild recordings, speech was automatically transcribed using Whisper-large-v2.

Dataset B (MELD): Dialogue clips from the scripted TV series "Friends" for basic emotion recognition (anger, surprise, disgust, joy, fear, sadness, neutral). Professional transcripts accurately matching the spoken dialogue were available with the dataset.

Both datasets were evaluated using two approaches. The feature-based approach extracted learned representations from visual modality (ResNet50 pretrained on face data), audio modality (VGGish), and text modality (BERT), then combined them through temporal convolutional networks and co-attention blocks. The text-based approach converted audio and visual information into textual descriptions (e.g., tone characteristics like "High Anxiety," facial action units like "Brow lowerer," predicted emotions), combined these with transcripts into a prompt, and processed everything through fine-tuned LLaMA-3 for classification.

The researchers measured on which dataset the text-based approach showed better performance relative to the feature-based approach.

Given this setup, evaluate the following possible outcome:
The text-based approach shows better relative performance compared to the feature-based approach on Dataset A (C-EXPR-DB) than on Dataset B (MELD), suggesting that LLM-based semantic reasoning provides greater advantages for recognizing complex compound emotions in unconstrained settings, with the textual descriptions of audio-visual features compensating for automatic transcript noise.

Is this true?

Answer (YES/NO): NO